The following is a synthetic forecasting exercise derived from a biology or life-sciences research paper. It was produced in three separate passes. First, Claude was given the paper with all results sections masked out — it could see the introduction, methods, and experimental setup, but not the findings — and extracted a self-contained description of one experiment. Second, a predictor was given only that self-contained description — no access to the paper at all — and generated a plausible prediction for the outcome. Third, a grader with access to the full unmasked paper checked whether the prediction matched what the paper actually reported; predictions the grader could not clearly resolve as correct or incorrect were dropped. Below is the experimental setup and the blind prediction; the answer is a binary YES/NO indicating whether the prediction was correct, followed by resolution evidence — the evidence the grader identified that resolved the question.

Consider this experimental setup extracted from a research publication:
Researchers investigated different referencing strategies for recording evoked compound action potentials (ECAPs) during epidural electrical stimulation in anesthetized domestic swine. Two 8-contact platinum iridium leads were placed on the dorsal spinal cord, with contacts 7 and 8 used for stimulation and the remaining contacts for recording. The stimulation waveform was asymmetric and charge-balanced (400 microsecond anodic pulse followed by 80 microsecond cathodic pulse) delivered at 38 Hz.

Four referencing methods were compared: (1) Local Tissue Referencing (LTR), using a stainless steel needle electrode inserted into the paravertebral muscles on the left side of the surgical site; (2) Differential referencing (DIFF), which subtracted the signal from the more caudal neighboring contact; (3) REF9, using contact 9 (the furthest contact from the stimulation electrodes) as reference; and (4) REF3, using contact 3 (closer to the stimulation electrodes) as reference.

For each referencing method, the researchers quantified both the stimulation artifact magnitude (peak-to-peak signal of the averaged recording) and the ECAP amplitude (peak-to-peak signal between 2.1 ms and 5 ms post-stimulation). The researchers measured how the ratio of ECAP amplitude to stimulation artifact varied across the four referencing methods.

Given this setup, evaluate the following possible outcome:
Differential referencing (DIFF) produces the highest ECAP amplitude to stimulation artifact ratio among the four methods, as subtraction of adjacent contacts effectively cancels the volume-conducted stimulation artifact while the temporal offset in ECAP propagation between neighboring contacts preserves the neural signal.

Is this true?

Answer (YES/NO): YES